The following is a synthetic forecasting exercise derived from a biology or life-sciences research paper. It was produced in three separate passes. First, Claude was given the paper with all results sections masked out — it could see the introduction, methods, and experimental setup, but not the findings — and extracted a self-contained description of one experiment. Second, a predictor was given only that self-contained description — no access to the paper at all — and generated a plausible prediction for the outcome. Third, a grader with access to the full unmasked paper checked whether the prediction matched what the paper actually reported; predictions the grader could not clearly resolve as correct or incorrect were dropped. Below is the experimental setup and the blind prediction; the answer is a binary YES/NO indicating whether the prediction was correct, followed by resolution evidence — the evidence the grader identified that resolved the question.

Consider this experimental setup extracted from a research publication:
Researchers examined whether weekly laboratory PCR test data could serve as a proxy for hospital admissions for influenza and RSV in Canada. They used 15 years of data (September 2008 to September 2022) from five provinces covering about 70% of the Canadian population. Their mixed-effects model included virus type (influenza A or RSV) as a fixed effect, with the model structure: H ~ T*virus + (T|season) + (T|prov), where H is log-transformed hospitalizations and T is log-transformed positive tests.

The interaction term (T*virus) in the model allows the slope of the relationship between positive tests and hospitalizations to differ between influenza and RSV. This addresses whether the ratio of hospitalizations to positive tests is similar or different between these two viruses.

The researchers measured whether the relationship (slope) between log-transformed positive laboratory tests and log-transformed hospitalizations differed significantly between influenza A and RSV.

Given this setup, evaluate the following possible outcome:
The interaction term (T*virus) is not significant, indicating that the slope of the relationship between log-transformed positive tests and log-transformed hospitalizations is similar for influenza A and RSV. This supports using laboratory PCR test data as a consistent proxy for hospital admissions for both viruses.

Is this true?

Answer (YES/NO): NO